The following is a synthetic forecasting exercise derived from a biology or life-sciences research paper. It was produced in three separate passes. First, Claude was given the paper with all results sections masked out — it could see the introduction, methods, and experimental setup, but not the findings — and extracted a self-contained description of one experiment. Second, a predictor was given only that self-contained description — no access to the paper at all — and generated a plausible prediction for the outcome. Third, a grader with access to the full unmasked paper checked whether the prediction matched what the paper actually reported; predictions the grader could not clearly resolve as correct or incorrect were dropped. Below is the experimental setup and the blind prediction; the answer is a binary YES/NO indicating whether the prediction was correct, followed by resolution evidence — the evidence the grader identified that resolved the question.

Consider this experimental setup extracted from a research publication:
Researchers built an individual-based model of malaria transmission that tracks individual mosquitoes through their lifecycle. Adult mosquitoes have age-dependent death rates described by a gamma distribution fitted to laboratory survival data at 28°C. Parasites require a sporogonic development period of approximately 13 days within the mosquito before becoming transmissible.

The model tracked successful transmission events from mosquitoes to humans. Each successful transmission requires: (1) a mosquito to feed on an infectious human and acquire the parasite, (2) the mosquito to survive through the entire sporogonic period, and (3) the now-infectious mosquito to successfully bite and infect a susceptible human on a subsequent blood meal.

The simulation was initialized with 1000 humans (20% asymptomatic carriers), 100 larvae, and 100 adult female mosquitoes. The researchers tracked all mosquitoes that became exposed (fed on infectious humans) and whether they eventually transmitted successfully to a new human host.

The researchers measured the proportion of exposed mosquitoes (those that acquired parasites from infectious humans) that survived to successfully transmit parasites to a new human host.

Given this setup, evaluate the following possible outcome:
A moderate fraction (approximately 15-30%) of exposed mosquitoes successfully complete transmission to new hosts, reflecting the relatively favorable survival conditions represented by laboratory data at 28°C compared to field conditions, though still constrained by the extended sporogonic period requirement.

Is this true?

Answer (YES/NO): NO